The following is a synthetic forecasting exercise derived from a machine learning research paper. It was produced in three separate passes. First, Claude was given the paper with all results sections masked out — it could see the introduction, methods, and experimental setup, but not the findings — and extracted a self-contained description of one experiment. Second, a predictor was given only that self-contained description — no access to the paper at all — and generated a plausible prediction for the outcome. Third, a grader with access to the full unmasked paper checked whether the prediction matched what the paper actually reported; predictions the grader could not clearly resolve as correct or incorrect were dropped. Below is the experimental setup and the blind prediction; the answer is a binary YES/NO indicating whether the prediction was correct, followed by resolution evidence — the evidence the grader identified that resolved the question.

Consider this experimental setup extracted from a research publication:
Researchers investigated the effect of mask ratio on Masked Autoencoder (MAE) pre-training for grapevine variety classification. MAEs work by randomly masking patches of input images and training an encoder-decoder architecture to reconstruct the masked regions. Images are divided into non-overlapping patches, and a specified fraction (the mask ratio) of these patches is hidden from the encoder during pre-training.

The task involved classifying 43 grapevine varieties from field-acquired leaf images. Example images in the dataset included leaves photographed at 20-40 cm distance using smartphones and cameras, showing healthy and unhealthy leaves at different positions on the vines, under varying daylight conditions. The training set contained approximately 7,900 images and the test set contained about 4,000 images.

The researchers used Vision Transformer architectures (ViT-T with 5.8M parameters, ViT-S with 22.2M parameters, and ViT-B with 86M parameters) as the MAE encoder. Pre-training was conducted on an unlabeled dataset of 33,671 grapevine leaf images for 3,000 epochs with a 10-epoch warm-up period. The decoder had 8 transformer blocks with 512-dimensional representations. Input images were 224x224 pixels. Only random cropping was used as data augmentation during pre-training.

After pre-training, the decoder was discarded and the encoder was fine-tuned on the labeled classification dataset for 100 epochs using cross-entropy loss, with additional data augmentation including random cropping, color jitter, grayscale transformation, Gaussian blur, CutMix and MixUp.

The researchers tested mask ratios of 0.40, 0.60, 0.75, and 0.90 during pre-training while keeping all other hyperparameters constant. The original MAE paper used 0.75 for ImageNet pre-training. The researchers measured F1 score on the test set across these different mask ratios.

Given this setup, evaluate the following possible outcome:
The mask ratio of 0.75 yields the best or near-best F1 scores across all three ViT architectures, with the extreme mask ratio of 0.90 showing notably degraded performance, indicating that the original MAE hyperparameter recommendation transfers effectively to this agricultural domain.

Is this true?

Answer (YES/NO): NO